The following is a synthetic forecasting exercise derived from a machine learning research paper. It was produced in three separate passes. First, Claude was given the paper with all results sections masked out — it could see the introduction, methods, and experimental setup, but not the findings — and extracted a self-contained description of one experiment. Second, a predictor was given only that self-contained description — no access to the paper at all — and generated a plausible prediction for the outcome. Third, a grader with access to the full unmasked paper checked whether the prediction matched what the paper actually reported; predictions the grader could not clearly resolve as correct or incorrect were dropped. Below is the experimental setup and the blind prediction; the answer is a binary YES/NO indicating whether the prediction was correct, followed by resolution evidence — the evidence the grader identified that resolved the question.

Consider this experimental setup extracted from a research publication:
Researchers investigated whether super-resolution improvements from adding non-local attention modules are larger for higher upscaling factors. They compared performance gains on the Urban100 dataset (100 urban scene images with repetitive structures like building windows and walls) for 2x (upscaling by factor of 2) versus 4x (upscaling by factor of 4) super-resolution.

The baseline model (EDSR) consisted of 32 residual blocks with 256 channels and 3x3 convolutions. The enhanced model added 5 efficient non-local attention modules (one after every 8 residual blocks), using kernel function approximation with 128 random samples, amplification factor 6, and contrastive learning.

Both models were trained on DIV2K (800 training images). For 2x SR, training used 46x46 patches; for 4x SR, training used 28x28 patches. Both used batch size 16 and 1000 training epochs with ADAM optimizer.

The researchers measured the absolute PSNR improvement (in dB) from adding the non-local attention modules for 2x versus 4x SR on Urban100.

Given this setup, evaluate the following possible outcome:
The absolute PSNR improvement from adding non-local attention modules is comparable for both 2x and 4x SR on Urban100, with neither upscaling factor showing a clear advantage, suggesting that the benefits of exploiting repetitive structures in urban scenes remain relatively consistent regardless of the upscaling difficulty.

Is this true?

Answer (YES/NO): NO